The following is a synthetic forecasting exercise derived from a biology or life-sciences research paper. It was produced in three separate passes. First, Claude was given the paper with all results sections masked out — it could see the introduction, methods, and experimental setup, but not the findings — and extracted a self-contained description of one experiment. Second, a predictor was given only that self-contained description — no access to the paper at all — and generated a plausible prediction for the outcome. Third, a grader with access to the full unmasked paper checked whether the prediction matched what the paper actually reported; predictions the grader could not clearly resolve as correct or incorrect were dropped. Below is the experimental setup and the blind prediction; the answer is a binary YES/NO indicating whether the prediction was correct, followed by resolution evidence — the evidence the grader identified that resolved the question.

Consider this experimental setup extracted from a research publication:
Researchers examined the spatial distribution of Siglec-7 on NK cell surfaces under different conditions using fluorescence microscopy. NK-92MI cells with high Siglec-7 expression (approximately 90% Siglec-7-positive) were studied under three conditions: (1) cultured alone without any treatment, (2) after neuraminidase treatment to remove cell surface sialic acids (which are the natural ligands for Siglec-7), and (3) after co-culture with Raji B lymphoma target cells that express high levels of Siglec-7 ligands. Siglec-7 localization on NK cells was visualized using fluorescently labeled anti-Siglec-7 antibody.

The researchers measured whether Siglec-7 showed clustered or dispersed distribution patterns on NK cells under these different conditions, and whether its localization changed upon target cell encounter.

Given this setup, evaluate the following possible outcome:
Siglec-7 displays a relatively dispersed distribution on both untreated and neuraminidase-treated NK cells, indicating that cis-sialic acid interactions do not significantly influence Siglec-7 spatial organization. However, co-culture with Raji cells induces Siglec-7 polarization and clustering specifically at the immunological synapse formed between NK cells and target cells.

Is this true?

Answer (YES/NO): NO